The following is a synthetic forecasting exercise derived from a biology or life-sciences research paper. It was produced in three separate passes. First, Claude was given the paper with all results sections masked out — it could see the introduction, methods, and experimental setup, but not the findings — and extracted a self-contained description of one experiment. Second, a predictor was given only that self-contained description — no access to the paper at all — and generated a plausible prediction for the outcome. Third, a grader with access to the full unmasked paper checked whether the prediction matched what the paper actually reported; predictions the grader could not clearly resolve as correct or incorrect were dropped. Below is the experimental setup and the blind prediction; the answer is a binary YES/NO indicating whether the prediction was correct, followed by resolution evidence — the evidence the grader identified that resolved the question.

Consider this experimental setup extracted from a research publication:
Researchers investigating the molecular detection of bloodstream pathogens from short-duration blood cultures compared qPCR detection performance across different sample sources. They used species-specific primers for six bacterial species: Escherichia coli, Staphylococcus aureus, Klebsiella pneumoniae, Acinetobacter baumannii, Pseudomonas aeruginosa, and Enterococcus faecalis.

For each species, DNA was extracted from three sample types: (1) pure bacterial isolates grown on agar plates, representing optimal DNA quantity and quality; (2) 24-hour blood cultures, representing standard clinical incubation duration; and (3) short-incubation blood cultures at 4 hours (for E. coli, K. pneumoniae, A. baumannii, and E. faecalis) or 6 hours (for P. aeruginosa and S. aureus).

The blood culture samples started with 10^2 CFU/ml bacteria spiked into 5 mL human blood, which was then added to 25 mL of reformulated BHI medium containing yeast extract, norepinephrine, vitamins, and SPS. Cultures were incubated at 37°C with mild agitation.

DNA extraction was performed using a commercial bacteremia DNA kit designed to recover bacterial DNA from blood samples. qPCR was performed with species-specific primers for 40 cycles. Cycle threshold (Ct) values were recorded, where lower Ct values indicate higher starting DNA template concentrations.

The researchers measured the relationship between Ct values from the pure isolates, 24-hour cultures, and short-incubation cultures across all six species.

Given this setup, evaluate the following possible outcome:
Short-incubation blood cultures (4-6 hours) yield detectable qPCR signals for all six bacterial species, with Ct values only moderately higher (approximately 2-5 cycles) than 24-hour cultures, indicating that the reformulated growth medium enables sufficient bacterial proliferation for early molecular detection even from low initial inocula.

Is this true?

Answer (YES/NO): NO